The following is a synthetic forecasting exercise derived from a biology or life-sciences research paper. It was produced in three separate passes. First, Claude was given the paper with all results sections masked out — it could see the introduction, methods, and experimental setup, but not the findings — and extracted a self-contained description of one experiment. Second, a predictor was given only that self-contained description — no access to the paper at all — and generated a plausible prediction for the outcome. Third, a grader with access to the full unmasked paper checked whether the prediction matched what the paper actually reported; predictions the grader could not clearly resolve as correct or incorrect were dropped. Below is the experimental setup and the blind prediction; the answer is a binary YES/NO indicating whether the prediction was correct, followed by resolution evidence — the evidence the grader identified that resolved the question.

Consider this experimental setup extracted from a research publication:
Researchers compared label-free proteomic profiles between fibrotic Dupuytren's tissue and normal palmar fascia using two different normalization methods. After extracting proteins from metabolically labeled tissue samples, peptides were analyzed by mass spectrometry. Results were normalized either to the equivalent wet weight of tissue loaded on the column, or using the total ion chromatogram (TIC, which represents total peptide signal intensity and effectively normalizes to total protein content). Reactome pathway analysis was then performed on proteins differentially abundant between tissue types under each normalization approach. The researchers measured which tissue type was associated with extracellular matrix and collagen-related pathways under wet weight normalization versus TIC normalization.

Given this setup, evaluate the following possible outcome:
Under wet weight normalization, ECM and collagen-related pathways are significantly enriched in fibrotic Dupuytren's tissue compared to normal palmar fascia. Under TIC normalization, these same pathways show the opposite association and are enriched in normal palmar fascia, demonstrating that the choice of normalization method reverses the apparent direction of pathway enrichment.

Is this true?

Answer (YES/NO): YES